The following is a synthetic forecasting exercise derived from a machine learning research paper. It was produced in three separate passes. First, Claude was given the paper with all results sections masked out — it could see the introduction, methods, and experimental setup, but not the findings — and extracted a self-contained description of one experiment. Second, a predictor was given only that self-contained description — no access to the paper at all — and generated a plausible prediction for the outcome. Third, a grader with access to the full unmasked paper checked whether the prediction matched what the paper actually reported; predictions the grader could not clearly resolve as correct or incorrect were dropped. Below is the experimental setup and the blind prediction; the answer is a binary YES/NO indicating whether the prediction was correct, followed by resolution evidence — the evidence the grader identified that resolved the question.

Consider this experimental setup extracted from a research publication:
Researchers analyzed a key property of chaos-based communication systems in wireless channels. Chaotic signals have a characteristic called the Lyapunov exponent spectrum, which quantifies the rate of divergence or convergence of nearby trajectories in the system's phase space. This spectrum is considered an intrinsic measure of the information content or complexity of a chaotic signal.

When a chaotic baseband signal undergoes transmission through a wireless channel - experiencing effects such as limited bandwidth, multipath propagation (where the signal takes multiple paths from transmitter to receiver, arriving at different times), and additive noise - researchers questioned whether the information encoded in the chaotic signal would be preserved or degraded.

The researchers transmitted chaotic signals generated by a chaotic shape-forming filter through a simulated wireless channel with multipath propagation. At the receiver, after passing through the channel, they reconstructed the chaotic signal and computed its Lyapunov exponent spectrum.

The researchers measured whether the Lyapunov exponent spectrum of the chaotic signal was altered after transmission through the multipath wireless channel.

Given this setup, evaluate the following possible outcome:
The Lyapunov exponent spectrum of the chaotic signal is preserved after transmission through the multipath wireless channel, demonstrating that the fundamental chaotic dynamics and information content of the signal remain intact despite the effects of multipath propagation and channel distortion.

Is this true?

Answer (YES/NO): YES